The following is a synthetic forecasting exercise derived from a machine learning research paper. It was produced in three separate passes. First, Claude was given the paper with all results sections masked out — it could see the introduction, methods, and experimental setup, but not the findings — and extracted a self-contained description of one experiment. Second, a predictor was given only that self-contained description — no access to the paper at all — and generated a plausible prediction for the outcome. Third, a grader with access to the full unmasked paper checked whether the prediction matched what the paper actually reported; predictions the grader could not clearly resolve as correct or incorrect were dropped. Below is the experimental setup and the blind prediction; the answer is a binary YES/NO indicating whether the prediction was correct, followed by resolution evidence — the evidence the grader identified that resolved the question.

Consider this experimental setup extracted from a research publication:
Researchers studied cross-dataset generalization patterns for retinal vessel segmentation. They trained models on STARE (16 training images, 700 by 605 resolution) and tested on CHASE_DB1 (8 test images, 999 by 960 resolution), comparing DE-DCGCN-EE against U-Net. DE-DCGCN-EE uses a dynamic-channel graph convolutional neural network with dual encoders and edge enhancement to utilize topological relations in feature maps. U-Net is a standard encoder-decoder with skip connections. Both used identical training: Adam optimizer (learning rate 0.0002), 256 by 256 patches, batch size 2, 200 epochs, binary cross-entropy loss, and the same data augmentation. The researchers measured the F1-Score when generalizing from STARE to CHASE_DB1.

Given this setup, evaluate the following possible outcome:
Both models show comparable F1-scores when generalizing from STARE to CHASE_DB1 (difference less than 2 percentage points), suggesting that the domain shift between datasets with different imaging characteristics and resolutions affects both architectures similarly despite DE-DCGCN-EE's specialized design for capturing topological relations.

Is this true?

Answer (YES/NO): NO